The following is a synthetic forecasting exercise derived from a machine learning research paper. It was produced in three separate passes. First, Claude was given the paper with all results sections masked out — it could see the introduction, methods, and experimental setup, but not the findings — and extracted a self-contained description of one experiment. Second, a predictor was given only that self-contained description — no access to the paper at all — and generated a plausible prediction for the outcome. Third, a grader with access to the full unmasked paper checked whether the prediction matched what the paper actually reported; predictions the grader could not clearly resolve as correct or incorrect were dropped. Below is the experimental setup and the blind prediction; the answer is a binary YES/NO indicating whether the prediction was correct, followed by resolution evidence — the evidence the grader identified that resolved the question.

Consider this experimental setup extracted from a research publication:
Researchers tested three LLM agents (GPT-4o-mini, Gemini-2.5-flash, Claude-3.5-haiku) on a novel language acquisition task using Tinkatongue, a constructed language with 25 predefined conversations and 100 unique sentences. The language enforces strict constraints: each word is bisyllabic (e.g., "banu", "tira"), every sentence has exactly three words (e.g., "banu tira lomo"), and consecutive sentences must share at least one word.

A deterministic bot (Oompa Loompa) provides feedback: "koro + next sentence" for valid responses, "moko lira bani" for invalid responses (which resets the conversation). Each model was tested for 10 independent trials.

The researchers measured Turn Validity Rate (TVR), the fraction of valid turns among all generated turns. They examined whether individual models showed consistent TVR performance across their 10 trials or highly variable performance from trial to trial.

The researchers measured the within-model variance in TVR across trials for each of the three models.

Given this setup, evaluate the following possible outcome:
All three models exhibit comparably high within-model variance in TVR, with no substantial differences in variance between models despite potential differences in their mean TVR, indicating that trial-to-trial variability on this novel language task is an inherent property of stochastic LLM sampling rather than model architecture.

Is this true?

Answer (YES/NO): NO